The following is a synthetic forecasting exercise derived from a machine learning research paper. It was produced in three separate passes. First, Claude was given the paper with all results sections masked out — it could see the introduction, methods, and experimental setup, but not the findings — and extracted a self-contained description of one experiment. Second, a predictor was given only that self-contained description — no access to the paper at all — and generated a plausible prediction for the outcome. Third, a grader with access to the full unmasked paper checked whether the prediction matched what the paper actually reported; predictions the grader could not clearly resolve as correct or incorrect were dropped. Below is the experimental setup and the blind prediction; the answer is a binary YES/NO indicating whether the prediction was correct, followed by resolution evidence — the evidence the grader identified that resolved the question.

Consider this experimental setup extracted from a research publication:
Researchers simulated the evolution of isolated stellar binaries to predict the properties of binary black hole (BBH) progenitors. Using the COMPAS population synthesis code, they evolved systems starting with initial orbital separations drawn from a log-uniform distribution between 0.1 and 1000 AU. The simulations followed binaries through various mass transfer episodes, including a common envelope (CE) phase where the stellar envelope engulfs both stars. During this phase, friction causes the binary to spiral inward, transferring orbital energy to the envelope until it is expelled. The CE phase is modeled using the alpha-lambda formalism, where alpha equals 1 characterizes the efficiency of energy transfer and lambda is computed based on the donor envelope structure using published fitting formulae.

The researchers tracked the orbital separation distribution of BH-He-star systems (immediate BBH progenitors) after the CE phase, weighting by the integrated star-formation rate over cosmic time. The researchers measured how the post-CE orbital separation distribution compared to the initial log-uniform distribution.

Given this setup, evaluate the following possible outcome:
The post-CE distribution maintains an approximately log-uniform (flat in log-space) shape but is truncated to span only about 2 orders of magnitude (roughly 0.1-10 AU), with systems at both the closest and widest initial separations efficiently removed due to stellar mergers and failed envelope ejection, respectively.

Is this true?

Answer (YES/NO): NO